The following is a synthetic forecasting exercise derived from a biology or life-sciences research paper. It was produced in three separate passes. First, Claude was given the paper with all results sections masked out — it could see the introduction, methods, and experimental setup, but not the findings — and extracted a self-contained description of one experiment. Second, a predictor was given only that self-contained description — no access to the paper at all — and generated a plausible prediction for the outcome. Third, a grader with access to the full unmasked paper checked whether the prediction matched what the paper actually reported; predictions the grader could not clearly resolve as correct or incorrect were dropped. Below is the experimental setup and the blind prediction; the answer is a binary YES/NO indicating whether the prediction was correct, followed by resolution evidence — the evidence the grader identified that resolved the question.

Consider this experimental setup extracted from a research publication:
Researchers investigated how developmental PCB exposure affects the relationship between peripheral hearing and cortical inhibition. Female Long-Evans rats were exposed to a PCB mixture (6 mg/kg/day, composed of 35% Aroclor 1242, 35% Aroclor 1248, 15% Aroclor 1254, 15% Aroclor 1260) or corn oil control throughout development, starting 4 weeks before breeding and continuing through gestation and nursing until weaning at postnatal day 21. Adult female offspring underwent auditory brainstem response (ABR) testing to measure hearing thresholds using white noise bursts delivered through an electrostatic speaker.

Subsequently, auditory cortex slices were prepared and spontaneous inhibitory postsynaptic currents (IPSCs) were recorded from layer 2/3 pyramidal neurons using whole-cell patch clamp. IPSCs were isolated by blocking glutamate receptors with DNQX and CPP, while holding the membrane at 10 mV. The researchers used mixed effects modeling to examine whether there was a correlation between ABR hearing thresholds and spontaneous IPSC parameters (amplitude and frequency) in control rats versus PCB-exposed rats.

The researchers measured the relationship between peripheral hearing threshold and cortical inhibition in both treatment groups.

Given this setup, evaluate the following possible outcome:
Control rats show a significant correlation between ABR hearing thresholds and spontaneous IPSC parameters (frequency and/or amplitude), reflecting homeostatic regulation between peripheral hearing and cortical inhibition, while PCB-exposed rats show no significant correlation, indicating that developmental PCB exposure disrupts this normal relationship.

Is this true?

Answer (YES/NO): YES